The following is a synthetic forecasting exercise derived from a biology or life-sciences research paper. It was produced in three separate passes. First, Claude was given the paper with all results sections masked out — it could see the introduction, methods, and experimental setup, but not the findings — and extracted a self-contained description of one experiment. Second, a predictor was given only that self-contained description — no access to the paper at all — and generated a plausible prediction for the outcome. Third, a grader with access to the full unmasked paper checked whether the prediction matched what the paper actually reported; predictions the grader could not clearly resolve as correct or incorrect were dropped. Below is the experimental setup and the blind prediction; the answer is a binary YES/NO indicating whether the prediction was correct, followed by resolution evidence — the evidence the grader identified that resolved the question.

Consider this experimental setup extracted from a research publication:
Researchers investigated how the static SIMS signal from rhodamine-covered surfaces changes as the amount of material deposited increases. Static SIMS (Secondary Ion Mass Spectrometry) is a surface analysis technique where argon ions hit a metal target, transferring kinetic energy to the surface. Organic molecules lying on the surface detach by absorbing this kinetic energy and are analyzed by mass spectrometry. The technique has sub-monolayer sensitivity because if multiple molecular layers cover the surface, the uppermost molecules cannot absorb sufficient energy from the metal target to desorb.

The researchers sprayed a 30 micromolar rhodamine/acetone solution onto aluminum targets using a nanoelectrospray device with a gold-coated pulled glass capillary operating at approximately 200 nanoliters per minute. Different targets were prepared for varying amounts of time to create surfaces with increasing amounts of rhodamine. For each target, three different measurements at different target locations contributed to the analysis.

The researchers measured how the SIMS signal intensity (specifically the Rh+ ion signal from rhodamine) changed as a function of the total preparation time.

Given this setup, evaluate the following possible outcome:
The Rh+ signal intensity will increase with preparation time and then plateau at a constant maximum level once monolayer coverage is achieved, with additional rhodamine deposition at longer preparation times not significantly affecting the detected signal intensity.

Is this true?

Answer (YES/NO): NO